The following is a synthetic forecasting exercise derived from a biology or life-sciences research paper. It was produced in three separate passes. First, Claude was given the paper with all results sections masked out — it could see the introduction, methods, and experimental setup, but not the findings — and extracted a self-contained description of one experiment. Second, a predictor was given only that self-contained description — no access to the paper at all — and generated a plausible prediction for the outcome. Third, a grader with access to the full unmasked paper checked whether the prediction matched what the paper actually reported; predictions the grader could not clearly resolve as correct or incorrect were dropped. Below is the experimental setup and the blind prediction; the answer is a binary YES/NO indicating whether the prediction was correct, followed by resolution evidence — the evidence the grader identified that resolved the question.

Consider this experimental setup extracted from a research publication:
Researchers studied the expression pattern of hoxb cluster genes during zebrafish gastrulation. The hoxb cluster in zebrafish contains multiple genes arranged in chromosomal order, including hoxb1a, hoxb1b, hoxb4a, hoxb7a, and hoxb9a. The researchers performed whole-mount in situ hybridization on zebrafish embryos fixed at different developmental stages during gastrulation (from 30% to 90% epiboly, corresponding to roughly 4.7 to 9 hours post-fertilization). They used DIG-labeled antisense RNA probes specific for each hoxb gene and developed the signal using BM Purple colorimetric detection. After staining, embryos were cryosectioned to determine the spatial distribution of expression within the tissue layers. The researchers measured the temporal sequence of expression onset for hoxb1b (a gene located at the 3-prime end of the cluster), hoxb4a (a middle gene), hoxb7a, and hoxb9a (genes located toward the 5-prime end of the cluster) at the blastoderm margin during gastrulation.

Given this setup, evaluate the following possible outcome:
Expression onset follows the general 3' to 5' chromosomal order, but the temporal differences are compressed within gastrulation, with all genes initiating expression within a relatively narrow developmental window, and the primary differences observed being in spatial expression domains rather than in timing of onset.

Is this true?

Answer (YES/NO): NO